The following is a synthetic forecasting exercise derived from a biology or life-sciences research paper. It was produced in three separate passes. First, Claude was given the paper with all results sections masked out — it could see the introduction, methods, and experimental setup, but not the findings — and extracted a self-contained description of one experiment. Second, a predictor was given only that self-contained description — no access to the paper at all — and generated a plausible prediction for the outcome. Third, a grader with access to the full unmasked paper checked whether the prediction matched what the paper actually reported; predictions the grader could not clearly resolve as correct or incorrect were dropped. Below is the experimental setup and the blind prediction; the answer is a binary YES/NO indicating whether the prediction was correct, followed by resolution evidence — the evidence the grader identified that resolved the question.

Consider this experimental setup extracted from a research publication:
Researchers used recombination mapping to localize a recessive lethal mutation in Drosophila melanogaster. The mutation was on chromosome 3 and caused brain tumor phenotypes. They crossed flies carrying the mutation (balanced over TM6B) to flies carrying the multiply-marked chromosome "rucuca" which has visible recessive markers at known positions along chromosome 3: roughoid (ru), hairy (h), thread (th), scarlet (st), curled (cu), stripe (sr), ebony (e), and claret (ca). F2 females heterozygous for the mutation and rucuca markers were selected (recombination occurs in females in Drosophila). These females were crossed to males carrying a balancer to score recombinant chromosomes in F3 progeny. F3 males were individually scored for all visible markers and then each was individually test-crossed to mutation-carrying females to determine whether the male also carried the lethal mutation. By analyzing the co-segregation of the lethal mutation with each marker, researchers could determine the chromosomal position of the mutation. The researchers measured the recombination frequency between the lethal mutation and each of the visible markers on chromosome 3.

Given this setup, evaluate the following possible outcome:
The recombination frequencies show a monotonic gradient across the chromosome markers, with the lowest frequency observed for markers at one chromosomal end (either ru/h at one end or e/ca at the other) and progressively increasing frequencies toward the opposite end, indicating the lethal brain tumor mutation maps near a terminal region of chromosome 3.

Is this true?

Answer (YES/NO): NO